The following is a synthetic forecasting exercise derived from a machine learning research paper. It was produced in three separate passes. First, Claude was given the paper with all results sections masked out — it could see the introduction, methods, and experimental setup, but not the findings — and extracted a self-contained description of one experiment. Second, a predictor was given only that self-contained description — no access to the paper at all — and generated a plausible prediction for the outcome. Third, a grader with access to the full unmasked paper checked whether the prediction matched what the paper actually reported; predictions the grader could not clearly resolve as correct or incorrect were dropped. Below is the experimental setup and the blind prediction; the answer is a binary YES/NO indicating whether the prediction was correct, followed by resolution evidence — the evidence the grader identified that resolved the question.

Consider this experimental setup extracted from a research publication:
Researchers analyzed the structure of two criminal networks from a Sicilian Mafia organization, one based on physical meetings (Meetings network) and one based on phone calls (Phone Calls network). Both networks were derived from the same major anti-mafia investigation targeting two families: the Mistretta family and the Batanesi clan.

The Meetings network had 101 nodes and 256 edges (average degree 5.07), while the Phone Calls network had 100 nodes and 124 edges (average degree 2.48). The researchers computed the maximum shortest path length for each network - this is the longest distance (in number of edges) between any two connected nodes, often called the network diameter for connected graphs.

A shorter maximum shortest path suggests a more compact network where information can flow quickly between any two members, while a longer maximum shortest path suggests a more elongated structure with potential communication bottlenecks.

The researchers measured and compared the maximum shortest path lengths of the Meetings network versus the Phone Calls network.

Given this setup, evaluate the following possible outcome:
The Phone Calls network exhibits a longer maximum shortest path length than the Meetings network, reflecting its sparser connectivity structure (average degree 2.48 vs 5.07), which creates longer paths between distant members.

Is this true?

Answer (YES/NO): YES